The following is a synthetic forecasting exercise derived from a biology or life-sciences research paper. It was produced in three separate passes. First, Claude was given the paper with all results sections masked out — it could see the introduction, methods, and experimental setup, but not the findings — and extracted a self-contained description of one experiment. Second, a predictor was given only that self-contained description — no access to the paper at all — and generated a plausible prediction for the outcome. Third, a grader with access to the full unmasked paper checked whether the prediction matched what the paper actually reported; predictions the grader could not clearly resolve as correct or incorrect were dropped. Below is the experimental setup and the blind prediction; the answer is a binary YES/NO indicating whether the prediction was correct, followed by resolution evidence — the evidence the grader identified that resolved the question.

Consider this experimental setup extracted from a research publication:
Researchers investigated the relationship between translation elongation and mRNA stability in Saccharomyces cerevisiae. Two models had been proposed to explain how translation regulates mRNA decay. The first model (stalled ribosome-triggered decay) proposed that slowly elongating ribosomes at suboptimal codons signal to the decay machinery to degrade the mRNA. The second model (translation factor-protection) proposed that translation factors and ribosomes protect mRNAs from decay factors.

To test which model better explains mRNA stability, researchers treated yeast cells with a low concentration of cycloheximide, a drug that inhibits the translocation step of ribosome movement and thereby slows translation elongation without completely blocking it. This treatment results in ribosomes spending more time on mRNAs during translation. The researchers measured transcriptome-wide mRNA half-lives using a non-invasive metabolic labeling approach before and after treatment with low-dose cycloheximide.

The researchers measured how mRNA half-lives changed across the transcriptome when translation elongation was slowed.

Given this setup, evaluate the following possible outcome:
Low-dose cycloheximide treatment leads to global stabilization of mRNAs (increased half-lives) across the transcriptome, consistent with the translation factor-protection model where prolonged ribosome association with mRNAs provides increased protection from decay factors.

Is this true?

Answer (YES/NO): YES